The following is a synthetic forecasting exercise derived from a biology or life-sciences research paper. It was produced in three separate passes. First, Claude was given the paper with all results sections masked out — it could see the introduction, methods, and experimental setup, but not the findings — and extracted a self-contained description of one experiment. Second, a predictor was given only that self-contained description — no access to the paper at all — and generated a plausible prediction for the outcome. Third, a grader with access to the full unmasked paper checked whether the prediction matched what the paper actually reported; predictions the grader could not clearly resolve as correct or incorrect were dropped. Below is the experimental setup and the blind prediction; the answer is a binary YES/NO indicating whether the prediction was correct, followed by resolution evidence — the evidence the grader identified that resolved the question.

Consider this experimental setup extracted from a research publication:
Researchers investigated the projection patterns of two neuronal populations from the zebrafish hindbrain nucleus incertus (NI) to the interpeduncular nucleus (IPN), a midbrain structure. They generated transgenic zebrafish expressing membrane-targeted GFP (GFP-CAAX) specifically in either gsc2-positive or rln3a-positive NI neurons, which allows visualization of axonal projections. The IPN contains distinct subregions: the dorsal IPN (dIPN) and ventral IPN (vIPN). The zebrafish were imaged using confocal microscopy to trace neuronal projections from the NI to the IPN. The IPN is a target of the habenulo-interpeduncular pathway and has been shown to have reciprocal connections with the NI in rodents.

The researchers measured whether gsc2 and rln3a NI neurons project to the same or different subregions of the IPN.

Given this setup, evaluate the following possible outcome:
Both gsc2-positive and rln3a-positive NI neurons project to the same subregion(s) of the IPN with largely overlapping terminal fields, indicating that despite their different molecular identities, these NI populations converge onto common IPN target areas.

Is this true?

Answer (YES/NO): NO